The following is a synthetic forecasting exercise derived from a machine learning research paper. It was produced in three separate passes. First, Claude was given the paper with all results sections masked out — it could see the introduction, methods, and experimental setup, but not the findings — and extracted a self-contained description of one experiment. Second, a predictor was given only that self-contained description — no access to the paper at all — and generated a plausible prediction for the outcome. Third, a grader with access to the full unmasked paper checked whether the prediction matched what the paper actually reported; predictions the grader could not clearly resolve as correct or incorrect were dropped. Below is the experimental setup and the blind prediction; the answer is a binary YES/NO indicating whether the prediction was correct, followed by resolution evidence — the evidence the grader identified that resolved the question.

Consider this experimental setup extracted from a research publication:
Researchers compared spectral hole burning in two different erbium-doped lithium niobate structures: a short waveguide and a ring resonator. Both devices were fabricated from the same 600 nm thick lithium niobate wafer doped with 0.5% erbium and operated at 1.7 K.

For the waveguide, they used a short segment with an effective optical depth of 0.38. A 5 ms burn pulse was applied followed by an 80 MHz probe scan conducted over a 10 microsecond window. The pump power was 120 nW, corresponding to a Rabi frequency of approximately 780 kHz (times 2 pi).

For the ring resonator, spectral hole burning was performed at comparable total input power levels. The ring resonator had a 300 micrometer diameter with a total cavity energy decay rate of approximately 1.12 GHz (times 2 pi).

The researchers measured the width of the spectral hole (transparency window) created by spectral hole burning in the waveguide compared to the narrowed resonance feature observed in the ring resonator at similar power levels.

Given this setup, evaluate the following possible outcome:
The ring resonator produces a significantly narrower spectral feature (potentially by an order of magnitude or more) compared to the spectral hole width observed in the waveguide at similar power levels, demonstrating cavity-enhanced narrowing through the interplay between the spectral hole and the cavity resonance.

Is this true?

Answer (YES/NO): YES